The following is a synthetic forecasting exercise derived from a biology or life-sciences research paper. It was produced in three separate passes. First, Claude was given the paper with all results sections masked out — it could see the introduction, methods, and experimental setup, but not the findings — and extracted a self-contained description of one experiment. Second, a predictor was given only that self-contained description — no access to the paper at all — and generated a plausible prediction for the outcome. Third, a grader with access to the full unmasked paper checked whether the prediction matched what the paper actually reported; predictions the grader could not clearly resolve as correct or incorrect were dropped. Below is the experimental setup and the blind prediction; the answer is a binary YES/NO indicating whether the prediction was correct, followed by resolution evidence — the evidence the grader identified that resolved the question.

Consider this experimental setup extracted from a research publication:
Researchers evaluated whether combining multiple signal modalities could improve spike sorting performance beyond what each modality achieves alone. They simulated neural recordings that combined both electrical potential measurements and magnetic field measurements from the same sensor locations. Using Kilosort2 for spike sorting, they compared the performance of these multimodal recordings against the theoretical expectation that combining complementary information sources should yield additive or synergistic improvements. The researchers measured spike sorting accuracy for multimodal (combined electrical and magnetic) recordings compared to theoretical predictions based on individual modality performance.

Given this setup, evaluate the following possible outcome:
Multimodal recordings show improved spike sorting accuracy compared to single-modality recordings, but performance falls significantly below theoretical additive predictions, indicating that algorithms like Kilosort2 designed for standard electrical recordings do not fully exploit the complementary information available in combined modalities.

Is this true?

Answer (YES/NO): NO